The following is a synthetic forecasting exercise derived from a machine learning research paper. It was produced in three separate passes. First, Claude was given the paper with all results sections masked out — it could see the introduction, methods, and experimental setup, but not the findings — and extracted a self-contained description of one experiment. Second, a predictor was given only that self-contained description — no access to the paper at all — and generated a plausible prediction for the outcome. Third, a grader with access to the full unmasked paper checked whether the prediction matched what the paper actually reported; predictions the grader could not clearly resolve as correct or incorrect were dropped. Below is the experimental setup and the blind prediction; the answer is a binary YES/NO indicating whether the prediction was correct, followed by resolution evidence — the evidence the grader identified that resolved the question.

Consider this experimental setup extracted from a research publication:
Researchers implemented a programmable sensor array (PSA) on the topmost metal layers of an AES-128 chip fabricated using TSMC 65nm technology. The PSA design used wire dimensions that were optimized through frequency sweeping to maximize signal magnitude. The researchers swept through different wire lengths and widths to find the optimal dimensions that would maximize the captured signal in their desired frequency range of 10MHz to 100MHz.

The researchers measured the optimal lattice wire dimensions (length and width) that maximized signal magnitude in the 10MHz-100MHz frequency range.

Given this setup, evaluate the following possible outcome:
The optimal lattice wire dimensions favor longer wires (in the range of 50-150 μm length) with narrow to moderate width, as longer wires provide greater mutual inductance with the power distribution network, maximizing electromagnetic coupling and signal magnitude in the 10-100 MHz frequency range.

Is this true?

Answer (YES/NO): NO